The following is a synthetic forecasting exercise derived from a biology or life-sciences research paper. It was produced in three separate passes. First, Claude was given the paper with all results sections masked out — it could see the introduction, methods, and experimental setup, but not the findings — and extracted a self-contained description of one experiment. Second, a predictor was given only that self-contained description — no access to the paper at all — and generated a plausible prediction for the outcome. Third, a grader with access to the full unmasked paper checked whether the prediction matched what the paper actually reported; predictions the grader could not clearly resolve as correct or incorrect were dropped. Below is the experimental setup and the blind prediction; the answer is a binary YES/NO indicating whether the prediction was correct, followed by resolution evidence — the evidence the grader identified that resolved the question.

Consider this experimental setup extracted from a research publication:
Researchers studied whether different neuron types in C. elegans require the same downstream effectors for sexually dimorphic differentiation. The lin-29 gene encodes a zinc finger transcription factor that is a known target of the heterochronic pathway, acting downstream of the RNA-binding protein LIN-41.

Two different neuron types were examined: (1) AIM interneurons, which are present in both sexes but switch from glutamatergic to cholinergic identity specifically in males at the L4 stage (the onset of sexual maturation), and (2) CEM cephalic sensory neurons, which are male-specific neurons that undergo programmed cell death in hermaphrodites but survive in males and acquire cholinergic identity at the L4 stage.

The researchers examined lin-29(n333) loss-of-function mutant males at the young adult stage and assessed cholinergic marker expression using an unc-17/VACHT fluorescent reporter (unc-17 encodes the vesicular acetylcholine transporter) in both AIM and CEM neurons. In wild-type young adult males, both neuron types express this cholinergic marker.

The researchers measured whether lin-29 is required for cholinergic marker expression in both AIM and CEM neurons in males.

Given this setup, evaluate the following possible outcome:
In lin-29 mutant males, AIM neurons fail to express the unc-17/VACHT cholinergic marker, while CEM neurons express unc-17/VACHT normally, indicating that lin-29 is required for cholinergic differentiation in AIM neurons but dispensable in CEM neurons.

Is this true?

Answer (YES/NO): YES